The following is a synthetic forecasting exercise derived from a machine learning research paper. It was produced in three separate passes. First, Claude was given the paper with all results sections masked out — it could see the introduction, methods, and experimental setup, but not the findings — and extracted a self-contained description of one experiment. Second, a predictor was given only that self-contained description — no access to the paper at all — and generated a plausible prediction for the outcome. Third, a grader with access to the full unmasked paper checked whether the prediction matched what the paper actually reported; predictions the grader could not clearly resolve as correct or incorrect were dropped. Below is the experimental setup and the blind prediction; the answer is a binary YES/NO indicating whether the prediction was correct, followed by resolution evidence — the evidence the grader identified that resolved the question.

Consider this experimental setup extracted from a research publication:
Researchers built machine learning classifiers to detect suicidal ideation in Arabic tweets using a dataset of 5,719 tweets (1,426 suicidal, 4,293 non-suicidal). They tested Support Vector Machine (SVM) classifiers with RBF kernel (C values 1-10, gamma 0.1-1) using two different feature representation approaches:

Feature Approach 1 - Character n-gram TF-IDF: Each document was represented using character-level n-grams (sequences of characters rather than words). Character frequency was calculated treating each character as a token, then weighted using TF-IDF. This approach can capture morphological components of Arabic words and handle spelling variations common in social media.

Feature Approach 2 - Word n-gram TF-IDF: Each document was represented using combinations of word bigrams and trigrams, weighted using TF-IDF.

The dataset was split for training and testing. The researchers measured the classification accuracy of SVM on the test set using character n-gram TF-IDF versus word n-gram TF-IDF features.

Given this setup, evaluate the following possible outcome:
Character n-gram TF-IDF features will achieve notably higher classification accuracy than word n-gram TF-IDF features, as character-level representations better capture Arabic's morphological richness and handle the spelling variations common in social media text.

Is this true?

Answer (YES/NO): NO